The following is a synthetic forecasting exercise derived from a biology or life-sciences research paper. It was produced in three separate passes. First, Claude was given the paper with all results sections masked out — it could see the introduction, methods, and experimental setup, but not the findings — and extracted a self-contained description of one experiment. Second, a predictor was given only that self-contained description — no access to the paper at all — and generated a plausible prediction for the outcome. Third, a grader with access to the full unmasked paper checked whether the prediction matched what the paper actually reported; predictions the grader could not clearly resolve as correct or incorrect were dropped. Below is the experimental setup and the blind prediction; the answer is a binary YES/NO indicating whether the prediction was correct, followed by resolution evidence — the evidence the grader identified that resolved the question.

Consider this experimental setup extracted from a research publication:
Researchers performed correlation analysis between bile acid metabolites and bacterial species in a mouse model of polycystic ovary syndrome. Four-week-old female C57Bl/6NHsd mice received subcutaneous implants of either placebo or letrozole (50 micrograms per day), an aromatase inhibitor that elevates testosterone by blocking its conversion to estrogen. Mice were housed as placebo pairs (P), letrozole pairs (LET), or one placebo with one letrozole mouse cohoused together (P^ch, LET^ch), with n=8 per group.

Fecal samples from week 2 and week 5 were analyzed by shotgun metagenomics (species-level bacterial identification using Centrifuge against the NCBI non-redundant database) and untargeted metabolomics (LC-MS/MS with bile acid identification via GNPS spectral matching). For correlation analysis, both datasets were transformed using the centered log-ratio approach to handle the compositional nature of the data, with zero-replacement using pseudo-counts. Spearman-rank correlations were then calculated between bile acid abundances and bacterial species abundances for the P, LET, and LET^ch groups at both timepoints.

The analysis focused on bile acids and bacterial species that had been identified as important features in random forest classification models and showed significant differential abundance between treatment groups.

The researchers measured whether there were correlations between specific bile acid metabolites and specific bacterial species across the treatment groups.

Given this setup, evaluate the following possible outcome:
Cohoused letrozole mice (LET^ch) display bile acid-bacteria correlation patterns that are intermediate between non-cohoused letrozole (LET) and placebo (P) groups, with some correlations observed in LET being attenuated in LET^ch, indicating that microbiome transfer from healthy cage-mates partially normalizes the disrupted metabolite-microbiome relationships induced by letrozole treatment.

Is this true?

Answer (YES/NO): NO